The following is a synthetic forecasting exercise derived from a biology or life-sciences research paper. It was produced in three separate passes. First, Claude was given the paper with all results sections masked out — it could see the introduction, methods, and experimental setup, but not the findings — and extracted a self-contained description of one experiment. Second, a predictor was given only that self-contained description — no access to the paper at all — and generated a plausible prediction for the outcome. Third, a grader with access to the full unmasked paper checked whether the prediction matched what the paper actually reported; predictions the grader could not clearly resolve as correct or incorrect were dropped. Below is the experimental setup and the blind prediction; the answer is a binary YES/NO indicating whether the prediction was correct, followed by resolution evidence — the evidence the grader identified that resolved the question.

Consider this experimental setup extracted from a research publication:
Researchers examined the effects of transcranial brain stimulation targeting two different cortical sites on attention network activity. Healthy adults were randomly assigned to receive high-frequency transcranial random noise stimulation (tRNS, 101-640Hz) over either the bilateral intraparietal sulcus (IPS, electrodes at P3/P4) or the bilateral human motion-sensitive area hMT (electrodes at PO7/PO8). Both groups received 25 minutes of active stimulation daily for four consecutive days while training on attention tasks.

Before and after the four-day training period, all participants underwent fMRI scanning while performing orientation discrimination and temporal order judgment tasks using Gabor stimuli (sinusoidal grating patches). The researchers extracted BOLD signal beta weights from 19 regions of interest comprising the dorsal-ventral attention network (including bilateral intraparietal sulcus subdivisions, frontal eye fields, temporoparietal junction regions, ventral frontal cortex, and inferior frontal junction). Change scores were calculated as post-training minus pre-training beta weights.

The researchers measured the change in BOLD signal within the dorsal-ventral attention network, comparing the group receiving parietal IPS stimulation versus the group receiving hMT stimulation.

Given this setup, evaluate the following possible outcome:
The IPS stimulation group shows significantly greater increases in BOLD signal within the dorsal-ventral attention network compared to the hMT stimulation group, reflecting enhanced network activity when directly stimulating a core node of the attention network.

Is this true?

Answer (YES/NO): YES